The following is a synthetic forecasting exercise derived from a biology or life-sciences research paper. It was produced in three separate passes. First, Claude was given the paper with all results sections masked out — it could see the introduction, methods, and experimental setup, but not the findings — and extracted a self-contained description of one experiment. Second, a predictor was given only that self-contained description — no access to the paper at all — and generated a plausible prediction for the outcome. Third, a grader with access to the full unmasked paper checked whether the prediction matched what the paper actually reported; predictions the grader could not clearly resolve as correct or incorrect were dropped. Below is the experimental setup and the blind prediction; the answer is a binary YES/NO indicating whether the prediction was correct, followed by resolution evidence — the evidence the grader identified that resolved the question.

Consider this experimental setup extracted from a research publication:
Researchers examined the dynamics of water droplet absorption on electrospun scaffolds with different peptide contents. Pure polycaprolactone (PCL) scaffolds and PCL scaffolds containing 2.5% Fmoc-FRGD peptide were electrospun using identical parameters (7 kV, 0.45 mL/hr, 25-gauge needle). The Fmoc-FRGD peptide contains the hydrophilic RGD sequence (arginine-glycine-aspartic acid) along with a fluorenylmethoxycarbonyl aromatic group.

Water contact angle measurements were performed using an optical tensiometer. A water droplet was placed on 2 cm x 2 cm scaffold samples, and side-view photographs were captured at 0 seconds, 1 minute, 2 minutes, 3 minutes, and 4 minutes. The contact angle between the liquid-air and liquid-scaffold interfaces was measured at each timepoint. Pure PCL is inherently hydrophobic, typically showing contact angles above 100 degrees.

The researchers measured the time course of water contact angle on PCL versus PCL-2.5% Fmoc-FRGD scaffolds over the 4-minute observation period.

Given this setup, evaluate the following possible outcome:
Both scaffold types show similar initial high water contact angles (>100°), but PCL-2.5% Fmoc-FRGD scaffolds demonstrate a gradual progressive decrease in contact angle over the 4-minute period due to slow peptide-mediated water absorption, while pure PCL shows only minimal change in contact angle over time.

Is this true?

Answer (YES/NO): NO